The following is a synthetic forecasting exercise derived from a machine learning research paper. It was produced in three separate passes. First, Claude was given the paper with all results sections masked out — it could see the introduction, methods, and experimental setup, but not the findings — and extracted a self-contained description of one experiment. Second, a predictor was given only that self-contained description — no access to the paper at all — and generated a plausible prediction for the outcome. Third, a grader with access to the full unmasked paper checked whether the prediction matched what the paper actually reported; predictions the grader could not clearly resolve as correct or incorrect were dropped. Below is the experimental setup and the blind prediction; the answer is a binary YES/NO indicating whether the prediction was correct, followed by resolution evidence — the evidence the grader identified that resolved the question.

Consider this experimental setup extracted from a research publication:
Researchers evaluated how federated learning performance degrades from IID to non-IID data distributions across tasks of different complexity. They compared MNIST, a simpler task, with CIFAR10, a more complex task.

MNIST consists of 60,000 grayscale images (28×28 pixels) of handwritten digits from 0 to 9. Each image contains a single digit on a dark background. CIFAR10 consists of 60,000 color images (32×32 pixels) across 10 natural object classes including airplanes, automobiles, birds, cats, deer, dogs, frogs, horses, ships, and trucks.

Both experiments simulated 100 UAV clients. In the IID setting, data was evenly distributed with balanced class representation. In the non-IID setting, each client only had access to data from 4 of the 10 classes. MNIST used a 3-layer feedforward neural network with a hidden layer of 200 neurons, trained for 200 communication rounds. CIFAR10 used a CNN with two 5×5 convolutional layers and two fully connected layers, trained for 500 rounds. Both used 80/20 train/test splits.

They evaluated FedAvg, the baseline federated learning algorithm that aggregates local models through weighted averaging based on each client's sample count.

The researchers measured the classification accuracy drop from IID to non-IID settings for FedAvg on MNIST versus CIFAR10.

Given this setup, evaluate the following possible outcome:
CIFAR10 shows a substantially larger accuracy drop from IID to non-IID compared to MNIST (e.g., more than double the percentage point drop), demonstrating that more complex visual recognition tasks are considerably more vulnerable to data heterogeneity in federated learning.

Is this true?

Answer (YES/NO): YES